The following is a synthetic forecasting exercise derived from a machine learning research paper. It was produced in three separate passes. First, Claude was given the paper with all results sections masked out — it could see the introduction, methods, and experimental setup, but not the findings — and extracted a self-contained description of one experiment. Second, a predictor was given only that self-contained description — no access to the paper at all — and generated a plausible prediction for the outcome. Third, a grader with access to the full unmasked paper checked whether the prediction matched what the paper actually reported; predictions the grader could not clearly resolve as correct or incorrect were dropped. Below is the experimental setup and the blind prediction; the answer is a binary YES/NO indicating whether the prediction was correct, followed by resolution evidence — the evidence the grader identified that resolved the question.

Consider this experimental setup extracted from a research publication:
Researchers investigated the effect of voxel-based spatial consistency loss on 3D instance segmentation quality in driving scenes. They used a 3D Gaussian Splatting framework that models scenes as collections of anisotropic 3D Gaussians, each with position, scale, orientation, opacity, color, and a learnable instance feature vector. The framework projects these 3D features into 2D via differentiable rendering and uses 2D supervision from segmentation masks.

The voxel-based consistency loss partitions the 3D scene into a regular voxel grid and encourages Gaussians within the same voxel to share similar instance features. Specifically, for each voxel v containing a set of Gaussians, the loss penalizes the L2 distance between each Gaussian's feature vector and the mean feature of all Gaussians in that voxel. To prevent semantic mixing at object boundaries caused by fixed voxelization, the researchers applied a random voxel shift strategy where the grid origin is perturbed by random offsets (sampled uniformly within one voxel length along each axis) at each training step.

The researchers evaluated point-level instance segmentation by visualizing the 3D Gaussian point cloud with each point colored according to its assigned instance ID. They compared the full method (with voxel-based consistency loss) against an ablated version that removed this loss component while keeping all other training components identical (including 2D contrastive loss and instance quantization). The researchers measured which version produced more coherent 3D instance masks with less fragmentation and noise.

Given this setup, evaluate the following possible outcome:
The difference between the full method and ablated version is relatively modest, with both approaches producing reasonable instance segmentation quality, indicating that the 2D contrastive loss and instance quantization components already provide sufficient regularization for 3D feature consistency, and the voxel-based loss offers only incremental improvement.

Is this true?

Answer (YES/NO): NO